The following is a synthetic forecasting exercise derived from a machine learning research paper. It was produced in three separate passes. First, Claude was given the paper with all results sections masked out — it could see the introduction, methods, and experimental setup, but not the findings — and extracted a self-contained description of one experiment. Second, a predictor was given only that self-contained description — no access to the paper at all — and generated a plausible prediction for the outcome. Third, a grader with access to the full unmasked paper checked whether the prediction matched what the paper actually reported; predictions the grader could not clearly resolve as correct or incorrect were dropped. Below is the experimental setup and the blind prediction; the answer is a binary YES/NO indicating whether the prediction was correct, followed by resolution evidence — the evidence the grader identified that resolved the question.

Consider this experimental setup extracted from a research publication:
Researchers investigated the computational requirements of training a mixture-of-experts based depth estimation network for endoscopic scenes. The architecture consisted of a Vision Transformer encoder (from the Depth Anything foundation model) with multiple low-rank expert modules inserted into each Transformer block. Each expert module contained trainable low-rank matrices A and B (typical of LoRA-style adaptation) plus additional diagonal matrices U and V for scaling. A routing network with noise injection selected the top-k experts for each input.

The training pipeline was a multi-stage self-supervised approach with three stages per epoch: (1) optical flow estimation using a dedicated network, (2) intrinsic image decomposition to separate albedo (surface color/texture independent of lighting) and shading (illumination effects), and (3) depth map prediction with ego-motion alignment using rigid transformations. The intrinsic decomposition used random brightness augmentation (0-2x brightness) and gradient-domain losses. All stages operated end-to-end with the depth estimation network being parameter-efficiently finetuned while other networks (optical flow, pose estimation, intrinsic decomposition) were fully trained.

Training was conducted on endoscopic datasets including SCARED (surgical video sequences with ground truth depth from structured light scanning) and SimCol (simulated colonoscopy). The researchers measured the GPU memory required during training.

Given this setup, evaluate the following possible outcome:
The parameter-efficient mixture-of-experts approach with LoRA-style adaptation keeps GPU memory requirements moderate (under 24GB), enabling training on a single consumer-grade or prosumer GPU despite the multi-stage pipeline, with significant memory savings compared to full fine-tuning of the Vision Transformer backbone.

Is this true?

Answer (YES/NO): NO